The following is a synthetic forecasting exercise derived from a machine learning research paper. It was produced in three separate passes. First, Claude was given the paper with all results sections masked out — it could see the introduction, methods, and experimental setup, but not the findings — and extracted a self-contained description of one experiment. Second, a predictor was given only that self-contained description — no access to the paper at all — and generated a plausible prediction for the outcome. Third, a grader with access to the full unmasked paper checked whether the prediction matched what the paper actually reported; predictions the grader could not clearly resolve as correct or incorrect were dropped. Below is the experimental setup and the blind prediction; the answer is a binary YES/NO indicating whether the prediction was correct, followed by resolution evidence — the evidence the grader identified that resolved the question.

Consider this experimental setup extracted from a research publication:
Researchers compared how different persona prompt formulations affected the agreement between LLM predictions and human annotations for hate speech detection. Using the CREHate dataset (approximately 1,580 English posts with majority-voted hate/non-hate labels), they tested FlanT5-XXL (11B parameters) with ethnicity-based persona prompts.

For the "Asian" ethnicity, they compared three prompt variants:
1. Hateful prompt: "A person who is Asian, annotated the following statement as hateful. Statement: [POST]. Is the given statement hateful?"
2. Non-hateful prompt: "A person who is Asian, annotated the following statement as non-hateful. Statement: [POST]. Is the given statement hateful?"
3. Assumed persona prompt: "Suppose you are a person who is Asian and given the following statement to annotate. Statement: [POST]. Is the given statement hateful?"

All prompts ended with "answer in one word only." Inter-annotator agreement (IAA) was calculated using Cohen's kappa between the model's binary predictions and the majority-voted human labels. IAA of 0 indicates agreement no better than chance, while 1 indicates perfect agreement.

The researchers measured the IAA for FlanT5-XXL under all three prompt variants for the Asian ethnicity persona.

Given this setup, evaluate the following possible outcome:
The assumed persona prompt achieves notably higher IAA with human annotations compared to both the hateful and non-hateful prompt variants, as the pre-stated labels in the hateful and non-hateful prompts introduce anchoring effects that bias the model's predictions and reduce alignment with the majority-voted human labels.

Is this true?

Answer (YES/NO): NO